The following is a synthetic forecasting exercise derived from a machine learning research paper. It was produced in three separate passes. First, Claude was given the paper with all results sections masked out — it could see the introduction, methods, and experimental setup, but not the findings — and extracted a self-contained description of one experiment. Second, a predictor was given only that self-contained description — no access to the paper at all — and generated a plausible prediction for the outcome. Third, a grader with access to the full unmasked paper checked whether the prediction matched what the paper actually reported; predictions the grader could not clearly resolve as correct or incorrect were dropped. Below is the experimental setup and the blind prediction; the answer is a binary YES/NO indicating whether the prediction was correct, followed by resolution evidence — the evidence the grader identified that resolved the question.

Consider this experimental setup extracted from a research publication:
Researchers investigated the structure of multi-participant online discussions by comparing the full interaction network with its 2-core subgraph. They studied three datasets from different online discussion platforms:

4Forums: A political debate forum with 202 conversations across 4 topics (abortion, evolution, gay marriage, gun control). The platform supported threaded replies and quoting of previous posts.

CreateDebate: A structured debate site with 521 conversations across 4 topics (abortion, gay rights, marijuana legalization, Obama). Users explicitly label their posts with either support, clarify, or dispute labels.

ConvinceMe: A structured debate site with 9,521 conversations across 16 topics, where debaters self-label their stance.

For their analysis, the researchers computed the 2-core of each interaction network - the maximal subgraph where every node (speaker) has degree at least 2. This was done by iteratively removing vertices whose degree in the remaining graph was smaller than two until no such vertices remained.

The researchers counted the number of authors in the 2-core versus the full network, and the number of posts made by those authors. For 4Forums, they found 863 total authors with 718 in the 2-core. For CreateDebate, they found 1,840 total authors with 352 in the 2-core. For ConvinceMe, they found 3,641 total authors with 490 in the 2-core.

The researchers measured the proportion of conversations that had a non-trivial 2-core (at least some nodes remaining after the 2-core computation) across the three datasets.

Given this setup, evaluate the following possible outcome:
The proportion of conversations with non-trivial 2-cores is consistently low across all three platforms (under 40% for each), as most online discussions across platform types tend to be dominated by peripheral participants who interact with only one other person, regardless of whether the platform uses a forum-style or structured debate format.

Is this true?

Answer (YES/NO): NO